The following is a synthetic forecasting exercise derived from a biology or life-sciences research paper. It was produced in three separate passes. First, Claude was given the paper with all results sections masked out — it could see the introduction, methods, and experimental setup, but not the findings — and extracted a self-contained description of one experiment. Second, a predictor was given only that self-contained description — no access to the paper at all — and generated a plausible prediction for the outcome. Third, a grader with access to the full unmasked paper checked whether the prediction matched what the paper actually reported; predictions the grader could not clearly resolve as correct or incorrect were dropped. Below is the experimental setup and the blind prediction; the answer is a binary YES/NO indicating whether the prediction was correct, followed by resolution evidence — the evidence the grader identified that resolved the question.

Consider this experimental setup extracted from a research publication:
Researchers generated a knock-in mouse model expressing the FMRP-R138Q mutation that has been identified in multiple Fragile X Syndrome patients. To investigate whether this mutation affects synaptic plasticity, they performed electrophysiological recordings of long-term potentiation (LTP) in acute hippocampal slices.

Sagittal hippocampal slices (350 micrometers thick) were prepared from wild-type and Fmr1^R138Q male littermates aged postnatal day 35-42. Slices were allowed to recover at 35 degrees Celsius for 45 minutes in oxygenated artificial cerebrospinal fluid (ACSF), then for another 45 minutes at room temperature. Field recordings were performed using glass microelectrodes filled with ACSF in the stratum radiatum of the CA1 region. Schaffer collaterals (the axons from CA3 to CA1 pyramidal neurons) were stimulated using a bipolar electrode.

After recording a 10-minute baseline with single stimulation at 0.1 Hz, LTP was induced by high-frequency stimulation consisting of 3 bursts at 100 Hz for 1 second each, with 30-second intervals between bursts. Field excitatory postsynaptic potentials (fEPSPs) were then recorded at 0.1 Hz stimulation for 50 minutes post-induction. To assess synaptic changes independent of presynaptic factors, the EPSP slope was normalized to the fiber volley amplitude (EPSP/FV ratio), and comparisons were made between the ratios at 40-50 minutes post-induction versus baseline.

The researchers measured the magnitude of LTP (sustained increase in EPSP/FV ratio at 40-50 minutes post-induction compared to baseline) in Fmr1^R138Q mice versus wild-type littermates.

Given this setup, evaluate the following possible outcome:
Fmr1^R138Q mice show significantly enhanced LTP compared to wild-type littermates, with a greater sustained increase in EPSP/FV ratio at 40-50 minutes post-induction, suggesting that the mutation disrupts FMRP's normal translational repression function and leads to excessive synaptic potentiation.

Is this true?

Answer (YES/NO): NO